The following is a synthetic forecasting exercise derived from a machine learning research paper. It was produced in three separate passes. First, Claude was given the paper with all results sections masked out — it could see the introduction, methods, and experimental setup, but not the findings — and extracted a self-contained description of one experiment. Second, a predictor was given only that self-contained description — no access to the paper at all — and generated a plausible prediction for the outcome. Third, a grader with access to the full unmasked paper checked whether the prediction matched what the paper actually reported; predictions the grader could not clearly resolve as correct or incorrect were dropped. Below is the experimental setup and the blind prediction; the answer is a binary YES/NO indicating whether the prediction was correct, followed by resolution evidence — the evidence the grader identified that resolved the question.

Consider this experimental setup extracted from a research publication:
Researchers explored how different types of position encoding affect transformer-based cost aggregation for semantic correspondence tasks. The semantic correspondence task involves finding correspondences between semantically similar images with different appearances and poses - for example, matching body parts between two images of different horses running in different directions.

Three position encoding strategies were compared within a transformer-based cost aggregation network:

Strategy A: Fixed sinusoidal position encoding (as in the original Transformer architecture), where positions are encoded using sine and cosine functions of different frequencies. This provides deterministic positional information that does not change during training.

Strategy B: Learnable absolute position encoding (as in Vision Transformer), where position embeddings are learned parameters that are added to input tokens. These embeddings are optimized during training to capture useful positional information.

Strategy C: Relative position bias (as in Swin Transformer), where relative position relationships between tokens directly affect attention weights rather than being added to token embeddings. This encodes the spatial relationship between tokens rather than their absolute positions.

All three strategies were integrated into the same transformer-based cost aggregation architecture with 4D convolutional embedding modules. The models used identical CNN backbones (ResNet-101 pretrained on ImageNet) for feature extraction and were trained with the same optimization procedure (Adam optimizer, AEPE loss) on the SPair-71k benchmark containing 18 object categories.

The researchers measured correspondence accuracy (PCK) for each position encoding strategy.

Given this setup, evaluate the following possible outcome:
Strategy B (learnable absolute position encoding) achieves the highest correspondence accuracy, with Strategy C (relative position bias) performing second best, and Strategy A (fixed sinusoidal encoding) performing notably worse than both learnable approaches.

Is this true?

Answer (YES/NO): NO